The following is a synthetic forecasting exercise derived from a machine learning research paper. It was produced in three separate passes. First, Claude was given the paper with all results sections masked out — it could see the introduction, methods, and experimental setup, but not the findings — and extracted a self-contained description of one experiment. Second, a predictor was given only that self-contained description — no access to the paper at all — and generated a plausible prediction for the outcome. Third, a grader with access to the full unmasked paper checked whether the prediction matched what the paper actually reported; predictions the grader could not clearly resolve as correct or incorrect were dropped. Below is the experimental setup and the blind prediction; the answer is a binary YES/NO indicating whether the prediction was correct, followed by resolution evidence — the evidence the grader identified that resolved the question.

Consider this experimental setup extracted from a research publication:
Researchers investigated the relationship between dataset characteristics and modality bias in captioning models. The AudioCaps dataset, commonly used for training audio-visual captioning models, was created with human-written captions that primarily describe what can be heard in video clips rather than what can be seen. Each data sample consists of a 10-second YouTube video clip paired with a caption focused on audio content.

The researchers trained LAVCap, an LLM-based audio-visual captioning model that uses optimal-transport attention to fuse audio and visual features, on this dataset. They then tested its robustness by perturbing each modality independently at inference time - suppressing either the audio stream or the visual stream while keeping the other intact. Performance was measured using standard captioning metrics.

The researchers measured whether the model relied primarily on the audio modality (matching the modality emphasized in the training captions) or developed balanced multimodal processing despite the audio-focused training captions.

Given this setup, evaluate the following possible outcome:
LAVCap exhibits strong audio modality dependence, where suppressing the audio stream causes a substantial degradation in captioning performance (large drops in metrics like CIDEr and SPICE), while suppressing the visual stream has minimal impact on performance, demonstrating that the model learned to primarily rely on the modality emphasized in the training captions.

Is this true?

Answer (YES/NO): YES